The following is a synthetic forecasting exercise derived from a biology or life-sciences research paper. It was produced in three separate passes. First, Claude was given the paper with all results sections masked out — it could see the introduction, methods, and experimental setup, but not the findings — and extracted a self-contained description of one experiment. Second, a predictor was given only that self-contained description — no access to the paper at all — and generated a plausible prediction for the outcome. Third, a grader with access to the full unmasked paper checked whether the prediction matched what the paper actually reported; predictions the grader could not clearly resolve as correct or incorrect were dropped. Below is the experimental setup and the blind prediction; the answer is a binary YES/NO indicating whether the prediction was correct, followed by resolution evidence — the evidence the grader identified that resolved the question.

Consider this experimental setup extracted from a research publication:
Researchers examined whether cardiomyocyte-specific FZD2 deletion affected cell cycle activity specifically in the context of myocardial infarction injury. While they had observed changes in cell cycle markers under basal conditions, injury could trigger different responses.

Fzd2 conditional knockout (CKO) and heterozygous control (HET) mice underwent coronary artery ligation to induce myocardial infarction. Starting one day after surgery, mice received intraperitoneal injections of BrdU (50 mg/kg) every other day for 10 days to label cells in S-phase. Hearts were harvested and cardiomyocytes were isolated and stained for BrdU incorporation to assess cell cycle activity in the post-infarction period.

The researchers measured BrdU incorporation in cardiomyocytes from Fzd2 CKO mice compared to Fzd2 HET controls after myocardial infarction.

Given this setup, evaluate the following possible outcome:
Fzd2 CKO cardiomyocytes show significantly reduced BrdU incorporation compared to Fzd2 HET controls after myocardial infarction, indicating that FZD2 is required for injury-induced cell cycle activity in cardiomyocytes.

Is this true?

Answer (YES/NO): NO